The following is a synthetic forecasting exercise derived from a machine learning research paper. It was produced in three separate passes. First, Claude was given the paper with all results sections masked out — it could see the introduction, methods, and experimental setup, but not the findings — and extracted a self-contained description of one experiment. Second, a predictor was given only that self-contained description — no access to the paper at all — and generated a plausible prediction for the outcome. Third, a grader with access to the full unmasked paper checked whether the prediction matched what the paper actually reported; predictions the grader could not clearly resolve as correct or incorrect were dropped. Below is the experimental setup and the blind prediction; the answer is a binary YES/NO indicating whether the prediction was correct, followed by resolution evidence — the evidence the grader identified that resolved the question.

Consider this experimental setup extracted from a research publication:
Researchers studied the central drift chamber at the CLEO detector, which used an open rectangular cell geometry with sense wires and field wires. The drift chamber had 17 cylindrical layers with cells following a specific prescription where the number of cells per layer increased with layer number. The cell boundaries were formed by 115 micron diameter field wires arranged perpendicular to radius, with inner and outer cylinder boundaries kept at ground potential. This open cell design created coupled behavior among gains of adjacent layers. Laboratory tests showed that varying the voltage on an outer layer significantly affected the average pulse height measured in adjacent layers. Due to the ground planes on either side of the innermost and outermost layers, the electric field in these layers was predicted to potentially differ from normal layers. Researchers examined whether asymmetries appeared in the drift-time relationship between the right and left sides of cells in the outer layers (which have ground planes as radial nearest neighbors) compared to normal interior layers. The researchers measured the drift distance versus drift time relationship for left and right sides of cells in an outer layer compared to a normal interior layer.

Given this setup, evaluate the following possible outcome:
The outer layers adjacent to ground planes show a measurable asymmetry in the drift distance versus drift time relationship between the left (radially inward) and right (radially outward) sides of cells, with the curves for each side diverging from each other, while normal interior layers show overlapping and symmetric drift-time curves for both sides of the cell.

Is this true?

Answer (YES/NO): YES